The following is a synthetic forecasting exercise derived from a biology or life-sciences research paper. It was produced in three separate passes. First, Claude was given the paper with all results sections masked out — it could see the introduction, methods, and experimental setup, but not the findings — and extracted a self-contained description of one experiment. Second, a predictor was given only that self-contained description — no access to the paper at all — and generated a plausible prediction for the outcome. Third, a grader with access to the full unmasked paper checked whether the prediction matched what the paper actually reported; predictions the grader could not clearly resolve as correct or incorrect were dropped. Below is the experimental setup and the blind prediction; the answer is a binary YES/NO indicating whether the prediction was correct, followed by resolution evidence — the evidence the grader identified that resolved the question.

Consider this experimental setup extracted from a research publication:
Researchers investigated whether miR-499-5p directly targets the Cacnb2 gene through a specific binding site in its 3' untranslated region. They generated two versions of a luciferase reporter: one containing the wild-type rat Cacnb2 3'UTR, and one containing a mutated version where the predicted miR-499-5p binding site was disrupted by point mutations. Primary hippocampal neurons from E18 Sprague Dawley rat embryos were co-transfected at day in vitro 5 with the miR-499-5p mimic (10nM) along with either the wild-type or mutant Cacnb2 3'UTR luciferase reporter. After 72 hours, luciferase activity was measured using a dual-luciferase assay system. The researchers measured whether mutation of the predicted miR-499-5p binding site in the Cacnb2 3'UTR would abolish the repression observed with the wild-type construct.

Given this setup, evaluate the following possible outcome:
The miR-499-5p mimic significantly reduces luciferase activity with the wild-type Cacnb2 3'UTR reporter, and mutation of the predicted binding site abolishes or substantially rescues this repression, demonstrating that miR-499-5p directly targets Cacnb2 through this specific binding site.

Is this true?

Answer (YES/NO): YES